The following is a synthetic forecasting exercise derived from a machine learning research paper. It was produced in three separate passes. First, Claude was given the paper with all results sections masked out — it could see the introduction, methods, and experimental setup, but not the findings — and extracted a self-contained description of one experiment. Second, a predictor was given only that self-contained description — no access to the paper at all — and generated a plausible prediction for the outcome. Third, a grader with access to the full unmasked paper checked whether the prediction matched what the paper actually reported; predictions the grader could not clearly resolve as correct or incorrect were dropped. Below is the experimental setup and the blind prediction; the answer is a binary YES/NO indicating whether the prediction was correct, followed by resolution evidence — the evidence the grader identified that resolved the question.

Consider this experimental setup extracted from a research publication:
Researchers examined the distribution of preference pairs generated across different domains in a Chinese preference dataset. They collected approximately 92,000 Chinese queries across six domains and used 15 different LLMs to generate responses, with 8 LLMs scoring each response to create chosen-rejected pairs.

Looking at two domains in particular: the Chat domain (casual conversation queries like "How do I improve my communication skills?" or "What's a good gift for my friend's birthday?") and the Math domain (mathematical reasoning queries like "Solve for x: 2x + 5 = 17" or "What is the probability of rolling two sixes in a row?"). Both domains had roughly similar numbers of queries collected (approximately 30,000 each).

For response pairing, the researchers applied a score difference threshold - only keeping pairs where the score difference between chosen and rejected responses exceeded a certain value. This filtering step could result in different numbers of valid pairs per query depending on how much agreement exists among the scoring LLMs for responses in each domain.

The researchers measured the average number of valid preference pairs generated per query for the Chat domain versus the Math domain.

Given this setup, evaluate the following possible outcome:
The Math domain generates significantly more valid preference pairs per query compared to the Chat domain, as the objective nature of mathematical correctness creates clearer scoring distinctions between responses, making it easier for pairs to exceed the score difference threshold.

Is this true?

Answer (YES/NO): NO